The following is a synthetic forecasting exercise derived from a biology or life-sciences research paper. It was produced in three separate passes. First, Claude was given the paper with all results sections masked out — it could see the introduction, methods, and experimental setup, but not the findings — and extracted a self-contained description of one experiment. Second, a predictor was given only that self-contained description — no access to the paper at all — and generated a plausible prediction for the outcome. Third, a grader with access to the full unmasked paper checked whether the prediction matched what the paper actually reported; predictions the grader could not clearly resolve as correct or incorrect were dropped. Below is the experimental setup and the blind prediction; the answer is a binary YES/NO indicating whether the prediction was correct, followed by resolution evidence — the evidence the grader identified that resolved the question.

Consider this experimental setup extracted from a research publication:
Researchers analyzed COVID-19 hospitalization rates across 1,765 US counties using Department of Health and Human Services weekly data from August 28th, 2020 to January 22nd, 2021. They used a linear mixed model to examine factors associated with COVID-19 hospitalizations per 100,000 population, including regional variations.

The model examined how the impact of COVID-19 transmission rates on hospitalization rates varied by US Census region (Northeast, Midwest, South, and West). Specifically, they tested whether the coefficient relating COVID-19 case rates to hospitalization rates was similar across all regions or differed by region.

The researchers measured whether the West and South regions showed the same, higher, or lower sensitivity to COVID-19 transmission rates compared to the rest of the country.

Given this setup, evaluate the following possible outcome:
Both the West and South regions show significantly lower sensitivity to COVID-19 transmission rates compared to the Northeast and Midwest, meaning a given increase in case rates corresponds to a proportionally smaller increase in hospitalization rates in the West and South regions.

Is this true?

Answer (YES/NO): YES